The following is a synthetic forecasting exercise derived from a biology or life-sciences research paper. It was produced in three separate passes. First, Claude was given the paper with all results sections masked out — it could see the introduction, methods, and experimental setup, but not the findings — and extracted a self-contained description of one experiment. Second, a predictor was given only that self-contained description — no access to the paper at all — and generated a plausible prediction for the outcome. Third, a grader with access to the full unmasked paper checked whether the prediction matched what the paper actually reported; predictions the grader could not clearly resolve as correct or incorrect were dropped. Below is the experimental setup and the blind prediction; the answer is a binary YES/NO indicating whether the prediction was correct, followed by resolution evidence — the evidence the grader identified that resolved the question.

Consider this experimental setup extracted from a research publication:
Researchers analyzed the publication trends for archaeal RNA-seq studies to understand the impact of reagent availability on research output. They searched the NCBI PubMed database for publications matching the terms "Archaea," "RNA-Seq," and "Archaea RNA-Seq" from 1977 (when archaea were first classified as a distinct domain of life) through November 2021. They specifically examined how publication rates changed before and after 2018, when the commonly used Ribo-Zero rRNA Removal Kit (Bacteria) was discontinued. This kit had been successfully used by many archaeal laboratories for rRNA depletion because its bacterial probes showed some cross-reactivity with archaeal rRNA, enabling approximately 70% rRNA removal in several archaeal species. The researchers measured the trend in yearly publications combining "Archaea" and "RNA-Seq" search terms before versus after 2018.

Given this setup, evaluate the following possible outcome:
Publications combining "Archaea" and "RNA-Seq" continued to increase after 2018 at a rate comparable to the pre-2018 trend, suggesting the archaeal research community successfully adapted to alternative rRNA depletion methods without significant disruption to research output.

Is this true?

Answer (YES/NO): NO